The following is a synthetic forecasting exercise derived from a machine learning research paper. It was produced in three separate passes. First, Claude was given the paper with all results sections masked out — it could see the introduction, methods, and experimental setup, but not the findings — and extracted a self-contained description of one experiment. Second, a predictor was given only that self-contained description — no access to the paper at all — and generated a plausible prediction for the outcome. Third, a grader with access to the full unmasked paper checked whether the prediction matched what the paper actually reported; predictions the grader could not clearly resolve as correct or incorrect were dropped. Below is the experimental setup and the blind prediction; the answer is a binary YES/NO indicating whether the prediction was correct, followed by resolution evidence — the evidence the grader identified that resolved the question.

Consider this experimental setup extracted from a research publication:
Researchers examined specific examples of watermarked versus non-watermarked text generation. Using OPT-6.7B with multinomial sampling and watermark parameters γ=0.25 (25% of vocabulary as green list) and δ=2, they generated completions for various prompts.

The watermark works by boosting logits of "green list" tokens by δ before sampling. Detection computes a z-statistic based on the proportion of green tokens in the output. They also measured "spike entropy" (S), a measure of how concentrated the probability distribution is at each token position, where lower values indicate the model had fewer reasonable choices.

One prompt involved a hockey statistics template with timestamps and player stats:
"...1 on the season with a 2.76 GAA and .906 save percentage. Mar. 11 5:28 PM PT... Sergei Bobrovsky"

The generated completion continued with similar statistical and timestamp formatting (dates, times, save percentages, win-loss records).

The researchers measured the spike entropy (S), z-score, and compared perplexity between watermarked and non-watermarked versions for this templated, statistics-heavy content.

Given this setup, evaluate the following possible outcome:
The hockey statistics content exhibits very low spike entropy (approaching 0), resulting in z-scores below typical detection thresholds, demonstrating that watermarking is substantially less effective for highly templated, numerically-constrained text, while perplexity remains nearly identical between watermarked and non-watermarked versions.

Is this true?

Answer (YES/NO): NO